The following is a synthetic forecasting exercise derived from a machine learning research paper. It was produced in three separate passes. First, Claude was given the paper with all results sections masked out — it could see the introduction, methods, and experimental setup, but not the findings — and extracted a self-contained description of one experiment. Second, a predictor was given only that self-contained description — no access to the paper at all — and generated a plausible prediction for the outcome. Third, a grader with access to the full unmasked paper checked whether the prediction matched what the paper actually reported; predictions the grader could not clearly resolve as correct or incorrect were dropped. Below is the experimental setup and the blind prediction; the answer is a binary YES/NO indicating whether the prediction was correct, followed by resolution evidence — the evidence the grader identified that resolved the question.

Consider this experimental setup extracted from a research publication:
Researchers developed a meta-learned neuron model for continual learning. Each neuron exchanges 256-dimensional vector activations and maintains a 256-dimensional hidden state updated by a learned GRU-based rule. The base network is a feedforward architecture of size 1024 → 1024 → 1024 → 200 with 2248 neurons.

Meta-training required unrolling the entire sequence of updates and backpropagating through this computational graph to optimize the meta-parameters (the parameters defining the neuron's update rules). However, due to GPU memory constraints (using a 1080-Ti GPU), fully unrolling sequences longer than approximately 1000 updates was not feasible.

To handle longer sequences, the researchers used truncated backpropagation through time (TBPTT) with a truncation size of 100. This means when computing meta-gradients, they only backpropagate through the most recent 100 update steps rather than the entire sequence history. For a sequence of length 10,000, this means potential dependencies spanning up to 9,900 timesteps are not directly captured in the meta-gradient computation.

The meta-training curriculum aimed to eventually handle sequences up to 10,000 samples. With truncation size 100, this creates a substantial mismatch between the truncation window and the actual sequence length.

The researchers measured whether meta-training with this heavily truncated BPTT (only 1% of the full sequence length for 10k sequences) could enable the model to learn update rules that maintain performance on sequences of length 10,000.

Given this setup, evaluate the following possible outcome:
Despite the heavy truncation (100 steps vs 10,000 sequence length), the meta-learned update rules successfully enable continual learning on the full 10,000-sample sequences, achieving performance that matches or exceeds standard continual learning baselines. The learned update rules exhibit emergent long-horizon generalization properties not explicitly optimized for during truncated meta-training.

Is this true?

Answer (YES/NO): NO